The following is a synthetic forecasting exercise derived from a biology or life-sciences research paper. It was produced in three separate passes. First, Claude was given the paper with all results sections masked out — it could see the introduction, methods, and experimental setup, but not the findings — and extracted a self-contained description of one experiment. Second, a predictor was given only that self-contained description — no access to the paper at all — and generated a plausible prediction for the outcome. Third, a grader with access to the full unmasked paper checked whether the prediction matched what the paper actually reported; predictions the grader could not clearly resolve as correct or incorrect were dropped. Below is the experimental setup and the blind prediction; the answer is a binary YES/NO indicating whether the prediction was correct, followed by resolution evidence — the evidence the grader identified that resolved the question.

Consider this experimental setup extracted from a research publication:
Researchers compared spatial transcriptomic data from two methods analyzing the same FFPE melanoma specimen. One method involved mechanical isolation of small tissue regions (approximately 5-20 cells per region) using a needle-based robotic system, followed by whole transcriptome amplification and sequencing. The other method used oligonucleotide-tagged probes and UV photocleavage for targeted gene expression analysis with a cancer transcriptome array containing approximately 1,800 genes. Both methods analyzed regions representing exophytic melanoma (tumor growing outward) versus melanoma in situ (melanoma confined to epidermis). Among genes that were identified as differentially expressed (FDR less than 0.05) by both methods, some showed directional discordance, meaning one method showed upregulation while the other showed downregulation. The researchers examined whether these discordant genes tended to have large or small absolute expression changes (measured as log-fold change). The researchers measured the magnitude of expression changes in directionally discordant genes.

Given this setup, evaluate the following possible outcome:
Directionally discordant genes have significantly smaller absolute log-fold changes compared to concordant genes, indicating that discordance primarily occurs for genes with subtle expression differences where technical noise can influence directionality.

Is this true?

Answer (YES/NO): YES